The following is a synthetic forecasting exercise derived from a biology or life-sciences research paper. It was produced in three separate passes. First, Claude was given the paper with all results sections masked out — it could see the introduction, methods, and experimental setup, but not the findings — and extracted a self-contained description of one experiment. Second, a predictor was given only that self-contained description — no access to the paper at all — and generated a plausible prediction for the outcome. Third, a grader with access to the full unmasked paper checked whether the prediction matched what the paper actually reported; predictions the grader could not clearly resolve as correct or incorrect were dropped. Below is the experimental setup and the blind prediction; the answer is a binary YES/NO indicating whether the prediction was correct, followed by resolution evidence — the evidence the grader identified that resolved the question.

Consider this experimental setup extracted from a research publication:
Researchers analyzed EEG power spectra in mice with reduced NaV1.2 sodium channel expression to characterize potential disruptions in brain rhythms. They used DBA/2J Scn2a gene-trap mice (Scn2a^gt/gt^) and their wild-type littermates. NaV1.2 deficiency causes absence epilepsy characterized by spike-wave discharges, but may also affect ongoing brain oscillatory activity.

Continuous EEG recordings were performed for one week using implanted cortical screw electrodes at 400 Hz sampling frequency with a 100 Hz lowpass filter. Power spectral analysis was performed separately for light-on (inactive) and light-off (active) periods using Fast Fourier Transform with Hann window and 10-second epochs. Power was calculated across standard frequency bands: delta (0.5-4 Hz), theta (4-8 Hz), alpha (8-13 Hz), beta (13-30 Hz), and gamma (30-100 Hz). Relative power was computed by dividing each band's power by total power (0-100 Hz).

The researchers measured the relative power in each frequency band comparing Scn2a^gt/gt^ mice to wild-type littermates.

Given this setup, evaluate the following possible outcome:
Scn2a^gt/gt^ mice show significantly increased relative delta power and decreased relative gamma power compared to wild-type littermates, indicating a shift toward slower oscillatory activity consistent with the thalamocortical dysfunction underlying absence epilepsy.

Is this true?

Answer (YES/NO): NO